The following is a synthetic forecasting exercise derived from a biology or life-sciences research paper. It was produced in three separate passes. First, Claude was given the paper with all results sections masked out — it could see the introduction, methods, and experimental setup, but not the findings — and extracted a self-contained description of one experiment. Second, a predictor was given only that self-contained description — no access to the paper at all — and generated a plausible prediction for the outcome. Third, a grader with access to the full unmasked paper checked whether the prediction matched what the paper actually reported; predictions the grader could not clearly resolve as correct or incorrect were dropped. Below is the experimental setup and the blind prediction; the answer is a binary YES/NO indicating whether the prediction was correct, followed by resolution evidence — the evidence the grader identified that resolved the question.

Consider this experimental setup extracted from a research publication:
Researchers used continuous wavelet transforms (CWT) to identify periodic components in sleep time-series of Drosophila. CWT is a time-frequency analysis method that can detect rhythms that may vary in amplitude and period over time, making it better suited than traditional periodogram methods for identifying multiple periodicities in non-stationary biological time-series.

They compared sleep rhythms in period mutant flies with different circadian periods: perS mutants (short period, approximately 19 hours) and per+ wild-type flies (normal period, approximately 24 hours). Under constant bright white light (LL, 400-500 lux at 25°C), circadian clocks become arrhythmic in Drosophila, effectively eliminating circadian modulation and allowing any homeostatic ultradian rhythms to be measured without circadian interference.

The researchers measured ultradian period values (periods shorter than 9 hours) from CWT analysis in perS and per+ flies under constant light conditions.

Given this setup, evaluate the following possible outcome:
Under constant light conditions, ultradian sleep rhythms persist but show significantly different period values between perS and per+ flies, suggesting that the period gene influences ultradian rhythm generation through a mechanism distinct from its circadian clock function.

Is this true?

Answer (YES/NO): YES